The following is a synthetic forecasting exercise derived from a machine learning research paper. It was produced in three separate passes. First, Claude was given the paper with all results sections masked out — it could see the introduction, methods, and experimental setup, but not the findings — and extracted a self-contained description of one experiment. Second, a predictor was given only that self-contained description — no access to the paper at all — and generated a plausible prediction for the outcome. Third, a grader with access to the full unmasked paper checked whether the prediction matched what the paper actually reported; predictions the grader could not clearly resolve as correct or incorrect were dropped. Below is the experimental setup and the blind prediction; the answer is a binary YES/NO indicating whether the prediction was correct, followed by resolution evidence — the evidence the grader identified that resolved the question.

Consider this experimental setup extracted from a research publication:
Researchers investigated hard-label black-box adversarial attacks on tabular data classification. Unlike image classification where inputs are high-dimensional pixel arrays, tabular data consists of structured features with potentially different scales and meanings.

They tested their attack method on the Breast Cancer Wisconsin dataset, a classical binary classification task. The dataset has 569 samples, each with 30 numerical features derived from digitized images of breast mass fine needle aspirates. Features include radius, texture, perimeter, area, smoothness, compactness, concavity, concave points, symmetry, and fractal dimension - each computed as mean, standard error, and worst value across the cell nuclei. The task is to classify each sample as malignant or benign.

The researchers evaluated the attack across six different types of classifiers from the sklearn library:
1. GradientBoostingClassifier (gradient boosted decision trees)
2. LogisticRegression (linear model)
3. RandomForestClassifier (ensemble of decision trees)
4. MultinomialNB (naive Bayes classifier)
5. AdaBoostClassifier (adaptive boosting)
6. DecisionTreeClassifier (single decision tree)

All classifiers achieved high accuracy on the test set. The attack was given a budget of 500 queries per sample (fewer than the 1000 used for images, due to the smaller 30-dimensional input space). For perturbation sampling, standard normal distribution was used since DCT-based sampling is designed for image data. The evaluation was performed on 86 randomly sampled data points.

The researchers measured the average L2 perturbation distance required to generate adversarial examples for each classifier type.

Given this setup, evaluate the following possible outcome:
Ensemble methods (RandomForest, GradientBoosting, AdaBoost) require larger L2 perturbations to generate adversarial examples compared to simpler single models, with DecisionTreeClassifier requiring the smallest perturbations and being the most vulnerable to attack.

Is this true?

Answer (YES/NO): NO